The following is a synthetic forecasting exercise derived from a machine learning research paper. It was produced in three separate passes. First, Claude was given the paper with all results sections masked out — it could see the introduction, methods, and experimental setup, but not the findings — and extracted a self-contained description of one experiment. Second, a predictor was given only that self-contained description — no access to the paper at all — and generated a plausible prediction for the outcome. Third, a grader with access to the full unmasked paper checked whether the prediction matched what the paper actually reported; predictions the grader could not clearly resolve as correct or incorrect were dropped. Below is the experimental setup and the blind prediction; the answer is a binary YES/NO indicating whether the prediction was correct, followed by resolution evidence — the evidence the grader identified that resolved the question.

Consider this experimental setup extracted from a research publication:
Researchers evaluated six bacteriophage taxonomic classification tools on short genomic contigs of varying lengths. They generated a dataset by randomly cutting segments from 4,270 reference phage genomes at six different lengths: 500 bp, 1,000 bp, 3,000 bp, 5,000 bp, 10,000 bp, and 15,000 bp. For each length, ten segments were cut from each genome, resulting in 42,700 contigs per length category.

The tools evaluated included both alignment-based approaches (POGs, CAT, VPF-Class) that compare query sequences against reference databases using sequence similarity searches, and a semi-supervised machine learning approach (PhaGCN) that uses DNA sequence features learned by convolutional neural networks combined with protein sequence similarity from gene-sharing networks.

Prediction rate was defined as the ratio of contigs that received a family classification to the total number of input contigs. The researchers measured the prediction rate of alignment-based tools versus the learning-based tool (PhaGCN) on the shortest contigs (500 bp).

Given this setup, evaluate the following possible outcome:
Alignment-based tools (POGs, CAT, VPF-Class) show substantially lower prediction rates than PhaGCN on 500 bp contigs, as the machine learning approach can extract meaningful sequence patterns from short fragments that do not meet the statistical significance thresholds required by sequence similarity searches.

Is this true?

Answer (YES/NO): NO